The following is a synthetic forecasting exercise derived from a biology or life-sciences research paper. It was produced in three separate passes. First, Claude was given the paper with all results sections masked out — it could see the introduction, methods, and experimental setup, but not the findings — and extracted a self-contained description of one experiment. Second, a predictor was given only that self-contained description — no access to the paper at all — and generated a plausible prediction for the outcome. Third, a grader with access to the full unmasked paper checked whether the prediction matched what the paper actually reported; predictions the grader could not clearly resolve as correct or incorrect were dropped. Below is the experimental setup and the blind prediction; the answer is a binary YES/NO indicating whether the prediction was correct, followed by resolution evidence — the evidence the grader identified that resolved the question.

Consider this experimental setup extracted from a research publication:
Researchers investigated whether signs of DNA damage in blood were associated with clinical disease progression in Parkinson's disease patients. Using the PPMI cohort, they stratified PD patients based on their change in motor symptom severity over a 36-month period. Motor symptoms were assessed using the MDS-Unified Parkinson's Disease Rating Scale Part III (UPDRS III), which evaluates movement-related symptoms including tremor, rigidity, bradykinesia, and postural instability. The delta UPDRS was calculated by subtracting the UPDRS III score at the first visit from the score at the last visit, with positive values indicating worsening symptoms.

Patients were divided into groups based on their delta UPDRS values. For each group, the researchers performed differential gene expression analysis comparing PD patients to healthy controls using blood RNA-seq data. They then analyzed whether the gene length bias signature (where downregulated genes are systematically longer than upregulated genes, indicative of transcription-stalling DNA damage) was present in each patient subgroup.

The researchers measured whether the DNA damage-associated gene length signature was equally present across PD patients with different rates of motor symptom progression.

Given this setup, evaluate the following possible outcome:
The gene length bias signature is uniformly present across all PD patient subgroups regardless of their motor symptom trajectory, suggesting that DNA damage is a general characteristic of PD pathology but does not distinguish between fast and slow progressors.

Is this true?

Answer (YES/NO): NO